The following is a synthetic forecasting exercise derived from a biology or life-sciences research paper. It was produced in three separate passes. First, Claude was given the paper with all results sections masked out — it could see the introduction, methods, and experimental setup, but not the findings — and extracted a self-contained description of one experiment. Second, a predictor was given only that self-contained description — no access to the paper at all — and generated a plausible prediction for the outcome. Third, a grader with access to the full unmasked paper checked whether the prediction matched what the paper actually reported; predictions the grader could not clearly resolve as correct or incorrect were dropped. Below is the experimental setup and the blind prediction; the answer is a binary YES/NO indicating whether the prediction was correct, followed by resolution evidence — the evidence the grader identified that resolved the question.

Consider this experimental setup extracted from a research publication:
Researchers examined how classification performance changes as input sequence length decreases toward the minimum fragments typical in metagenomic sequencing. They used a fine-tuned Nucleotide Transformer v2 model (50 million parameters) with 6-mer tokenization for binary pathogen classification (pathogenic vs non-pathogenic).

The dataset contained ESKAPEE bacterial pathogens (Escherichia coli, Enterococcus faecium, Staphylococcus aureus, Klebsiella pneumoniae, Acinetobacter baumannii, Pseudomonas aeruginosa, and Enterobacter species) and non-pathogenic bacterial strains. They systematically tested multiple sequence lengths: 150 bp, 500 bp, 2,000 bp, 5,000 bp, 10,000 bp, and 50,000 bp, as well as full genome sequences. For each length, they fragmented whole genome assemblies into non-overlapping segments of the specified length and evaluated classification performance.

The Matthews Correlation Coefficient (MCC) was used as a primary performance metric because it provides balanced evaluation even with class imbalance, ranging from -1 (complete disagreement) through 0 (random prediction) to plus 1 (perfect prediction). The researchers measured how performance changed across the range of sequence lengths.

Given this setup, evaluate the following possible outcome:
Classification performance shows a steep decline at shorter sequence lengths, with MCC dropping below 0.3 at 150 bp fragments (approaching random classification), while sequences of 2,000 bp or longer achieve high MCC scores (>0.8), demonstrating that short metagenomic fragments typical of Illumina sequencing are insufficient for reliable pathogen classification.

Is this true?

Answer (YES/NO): NO